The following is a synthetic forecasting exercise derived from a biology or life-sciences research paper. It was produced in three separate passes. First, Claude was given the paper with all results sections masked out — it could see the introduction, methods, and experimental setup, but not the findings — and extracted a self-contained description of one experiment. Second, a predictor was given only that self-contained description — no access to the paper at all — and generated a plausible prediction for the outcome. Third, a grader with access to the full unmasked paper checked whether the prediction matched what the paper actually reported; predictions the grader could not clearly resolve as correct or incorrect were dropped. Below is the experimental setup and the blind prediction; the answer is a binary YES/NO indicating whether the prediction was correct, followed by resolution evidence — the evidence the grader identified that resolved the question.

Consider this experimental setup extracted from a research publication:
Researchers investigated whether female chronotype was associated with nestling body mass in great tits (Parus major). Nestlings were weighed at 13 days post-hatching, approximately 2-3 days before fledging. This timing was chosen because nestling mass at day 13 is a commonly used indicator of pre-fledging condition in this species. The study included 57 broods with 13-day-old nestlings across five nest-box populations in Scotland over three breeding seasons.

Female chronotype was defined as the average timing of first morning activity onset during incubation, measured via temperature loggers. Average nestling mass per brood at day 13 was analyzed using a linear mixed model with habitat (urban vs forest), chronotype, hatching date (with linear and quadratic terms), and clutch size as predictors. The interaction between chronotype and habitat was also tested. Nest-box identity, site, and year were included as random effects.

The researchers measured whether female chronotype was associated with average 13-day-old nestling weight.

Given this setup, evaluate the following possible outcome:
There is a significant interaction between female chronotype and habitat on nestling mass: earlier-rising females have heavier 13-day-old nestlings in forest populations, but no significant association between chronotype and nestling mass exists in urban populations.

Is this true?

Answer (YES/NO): NO